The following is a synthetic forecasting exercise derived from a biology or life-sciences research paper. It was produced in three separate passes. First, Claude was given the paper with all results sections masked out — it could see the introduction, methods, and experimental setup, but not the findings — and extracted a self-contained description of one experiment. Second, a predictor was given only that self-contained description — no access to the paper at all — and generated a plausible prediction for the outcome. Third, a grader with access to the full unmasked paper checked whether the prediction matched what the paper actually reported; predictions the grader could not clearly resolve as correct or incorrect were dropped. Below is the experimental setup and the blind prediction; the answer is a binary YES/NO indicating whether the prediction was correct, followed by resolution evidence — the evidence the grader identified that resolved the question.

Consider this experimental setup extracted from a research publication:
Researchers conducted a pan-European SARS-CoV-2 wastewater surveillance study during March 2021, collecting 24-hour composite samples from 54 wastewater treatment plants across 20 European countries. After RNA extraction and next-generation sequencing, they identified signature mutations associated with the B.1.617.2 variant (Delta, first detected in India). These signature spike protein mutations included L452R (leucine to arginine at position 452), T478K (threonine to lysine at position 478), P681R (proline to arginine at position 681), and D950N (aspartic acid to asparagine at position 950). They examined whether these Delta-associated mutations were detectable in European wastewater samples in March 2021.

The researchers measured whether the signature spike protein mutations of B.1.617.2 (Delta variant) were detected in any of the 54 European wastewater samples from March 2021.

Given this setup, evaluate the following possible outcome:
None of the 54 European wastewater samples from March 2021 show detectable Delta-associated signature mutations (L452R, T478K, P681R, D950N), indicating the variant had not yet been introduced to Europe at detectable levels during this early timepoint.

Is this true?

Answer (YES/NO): NO